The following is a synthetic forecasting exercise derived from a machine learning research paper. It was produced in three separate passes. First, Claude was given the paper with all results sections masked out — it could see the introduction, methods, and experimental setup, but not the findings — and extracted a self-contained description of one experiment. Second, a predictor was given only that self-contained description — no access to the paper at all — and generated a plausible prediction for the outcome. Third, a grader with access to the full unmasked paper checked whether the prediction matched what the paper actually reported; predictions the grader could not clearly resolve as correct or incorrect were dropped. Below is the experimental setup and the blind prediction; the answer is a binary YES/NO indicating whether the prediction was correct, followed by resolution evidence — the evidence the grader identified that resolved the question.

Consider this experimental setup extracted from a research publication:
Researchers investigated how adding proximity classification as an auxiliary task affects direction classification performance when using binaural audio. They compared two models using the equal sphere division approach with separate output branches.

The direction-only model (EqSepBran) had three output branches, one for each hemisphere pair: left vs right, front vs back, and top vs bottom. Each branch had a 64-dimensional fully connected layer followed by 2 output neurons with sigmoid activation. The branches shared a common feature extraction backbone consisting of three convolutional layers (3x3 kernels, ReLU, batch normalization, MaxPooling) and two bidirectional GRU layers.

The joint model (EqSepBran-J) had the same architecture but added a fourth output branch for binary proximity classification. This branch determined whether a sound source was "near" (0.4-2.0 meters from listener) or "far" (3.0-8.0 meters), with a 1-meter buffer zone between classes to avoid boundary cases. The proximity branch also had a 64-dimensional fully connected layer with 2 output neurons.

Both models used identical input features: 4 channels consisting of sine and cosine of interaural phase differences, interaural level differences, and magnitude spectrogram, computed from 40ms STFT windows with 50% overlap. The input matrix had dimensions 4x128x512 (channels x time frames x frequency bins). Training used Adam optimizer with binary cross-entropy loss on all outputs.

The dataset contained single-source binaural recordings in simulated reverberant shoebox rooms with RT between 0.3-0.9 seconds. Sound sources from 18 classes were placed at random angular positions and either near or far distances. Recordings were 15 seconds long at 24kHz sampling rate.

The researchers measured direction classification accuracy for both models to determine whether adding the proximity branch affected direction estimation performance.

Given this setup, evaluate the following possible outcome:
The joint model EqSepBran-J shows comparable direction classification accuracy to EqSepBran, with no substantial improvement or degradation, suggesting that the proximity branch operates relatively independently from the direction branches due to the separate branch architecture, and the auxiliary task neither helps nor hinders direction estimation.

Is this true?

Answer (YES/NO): NO